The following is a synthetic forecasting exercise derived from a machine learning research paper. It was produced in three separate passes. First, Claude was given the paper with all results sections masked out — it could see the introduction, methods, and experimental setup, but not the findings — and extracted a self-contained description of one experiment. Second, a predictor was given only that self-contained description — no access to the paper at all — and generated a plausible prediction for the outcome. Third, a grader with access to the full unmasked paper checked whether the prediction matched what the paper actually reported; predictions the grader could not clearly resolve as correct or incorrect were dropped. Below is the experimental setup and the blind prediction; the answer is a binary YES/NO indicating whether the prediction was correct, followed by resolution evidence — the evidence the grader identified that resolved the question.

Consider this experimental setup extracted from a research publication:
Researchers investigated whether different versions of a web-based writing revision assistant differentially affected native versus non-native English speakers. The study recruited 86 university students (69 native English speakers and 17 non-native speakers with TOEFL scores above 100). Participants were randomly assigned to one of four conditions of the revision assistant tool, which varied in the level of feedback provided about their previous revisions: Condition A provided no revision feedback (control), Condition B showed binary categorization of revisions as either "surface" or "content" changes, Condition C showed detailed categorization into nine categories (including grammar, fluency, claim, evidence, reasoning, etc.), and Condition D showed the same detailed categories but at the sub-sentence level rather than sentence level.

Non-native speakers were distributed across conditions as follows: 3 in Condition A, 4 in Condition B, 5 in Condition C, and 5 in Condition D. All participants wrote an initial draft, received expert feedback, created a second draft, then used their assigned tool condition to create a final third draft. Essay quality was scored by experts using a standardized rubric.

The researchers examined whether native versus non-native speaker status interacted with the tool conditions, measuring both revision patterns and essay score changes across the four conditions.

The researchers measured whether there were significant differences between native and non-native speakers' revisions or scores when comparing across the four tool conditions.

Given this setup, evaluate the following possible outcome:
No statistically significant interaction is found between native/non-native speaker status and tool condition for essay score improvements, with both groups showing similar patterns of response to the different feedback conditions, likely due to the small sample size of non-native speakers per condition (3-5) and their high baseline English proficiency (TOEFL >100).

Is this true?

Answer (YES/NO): YES